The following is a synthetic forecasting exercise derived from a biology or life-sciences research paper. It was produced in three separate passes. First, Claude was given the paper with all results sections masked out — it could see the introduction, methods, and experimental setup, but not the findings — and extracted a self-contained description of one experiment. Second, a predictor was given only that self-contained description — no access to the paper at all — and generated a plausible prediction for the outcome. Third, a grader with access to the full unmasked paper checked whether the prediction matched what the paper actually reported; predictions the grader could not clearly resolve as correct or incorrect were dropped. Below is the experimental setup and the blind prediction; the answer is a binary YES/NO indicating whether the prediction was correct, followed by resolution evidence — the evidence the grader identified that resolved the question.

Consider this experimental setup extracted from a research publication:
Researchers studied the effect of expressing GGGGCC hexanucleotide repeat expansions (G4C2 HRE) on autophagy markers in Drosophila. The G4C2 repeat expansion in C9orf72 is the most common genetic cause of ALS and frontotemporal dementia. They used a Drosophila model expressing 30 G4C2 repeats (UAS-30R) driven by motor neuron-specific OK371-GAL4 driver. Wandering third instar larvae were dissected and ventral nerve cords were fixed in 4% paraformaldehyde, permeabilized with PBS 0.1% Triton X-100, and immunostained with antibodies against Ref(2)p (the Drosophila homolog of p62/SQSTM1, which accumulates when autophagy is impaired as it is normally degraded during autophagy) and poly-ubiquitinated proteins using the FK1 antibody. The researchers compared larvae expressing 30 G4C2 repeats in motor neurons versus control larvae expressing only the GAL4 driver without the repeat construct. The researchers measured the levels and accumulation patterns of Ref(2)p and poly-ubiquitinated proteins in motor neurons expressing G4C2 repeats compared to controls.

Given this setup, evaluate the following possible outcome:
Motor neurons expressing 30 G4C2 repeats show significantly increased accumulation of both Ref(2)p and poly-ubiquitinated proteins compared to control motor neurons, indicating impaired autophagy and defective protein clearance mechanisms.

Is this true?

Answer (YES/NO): YES